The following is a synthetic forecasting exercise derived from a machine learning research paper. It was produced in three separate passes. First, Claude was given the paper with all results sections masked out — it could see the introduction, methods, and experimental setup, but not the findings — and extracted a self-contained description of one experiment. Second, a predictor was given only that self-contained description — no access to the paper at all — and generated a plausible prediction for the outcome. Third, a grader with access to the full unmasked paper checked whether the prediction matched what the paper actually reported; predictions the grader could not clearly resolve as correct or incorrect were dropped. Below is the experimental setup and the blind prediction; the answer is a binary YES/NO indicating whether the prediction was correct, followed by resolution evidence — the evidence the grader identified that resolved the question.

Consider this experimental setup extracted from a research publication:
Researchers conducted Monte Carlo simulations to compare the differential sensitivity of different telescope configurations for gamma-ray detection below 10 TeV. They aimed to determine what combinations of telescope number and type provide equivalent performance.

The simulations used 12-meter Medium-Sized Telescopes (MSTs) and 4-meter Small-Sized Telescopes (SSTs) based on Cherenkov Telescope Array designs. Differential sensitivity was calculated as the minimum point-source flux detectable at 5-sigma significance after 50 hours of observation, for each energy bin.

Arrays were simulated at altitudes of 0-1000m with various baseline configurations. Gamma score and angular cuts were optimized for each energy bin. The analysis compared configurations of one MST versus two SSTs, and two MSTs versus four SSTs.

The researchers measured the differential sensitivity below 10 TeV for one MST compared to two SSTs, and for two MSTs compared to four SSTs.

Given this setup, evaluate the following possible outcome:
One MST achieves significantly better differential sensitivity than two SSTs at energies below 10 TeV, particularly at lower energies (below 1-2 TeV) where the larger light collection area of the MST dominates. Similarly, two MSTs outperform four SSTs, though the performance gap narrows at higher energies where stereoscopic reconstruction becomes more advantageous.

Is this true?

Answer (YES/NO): NO